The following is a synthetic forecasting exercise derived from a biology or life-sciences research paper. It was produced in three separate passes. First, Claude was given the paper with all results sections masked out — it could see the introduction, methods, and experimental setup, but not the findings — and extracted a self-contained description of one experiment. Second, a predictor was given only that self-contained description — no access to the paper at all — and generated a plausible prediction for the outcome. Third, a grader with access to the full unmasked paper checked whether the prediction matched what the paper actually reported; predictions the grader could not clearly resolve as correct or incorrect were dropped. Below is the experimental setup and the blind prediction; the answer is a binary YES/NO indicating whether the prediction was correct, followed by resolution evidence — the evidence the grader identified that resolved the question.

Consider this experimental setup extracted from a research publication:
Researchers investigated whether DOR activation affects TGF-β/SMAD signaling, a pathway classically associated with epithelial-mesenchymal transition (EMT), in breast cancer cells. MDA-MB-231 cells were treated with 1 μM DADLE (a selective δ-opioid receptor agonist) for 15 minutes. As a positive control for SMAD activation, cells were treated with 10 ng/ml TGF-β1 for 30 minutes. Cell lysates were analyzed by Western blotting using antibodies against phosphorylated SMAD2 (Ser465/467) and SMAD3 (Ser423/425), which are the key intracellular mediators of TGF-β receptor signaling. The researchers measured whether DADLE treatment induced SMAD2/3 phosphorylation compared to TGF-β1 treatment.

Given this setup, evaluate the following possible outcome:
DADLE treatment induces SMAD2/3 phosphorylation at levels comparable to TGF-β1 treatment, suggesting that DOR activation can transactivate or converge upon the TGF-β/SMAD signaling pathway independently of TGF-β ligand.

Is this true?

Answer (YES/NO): NO